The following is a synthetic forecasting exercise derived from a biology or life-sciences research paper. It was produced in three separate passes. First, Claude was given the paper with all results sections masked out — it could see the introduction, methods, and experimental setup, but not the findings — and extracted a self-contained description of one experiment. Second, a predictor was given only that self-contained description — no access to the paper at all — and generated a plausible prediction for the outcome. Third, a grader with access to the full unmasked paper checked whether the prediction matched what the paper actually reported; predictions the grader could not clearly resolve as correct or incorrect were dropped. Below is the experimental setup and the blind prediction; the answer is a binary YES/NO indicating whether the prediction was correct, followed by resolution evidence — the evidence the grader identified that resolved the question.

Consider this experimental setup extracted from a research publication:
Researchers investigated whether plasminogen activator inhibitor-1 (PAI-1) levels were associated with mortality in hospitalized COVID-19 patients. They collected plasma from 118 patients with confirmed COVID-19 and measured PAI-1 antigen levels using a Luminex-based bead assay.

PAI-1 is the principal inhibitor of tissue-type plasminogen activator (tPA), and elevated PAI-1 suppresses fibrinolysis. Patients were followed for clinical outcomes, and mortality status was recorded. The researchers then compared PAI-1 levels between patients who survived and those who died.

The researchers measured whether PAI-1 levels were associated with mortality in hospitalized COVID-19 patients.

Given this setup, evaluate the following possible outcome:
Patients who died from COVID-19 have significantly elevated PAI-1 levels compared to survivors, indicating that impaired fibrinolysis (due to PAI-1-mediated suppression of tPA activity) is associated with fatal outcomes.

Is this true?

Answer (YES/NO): YES